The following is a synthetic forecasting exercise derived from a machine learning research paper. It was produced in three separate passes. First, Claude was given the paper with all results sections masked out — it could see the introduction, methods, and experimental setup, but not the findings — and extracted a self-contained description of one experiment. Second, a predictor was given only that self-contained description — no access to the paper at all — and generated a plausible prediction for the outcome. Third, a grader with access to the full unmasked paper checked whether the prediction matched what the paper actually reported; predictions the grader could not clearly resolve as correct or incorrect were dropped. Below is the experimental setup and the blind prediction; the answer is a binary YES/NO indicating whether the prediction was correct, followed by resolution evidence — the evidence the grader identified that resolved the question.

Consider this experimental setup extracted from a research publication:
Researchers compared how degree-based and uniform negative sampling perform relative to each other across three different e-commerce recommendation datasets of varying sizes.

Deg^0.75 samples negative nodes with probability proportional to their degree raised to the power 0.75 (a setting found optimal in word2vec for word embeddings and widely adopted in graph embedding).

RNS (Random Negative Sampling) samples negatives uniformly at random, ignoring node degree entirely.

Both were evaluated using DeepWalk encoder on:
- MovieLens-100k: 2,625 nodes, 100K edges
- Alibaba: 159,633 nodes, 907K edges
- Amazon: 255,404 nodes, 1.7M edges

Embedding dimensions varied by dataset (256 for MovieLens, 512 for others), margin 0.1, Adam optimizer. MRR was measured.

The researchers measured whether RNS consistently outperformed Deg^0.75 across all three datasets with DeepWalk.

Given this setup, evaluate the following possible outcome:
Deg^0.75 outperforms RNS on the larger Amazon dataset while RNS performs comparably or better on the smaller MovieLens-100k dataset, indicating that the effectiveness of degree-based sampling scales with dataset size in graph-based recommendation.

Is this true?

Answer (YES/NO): NO